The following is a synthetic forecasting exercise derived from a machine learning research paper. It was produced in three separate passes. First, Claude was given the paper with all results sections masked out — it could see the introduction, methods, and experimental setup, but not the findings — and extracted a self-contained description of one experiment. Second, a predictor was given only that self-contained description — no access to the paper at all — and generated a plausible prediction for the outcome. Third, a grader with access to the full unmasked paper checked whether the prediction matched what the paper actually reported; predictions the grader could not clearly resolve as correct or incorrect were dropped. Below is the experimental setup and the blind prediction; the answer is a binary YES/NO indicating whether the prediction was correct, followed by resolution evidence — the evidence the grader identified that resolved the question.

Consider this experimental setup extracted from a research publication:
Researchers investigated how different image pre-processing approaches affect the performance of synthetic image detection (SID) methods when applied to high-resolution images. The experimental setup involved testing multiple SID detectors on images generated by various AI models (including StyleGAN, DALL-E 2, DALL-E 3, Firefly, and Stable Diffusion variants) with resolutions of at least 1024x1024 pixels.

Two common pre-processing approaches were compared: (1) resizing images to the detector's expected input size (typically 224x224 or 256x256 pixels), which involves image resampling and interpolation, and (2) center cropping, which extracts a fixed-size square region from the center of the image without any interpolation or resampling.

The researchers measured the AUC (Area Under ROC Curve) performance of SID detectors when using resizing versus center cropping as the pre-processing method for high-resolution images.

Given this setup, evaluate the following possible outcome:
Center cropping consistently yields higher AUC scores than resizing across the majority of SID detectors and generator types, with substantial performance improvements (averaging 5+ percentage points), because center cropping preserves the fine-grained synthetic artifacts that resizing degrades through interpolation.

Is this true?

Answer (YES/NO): YES